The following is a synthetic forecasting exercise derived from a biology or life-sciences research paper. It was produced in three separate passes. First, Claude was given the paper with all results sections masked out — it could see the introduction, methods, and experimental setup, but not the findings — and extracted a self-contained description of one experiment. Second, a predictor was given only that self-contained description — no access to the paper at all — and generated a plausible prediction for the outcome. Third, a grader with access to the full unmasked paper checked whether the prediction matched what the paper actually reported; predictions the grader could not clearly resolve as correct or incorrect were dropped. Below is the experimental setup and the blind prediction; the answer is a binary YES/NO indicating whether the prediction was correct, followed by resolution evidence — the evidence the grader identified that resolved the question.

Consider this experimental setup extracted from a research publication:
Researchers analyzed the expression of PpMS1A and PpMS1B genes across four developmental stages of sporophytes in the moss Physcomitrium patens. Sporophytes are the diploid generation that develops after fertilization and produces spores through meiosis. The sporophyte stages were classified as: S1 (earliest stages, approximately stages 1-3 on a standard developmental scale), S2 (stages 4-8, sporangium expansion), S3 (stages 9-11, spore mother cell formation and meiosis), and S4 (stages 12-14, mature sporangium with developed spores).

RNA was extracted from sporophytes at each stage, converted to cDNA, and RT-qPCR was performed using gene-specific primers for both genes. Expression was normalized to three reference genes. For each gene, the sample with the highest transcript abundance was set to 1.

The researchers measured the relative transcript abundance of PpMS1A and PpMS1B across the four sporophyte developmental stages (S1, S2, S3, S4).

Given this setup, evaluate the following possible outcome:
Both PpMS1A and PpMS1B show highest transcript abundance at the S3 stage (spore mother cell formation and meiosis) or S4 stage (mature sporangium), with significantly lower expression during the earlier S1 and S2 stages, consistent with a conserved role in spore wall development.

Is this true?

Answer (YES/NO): NO